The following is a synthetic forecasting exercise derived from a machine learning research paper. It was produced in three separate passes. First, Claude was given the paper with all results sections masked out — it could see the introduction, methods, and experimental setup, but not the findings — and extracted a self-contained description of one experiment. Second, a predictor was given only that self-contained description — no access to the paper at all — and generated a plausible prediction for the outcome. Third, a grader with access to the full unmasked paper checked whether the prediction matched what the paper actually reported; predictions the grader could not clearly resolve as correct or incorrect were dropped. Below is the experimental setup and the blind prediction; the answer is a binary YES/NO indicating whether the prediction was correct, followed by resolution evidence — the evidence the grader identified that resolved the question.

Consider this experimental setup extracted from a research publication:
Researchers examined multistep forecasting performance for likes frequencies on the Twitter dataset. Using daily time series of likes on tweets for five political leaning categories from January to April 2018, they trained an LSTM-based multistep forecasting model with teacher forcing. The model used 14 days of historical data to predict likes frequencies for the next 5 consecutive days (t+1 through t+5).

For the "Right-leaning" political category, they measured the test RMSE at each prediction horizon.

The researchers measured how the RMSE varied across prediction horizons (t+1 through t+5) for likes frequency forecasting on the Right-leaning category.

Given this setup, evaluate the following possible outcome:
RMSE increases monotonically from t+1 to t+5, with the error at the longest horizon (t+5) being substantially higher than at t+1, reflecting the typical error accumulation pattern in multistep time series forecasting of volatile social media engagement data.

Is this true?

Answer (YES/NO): NO